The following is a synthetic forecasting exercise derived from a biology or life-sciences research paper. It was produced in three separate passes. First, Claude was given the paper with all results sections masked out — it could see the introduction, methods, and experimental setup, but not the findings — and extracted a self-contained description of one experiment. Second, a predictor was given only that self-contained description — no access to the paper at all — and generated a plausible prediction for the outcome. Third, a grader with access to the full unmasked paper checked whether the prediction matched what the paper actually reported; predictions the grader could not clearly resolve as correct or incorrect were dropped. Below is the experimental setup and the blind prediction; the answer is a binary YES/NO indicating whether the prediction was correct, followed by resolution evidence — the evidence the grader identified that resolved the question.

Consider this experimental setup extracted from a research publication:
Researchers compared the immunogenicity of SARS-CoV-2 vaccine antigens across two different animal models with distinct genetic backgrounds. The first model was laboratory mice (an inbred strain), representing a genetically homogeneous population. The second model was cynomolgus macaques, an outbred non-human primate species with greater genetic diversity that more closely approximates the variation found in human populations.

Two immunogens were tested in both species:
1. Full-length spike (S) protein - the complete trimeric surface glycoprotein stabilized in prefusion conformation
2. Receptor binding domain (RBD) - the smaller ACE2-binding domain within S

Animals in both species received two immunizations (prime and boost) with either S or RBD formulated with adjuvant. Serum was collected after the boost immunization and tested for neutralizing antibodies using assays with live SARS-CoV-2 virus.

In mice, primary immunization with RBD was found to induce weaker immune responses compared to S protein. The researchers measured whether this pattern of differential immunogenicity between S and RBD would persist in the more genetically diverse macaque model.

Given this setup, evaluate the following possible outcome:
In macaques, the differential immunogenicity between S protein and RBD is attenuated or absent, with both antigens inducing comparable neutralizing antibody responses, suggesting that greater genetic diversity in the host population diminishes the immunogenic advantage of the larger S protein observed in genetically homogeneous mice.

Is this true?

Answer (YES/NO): YES